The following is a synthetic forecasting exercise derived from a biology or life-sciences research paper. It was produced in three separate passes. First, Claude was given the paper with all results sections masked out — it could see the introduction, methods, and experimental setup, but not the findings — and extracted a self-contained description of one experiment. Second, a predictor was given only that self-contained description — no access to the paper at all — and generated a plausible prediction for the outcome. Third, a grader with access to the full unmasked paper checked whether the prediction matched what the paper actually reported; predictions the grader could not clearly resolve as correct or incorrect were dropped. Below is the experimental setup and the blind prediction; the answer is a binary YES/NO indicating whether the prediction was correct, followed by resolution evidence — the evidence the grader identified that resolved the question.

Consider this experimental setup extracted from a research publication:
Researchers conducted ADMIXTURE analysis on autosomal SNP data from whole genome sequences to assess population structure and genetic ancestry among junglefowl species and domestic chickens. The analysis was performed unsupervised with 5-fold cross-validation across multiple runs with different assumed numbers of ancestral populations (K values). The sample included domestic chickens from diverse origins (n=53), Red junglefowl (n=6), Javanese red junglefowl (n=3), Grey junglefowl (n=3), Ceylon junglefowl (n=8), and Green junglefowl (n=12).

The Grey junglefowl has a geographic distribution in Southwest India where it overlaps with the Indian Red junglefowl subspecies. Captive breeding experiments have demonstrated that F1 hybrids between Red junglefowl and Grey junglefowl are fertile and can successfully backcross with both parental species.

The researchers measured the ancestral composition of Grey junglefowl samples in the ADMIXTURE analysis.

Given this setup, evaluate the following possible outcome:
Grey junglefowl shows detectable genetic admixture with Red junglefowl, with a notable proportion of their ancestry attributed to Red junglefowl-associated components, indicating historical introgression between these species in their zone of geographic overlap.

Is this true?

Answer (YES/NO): NO